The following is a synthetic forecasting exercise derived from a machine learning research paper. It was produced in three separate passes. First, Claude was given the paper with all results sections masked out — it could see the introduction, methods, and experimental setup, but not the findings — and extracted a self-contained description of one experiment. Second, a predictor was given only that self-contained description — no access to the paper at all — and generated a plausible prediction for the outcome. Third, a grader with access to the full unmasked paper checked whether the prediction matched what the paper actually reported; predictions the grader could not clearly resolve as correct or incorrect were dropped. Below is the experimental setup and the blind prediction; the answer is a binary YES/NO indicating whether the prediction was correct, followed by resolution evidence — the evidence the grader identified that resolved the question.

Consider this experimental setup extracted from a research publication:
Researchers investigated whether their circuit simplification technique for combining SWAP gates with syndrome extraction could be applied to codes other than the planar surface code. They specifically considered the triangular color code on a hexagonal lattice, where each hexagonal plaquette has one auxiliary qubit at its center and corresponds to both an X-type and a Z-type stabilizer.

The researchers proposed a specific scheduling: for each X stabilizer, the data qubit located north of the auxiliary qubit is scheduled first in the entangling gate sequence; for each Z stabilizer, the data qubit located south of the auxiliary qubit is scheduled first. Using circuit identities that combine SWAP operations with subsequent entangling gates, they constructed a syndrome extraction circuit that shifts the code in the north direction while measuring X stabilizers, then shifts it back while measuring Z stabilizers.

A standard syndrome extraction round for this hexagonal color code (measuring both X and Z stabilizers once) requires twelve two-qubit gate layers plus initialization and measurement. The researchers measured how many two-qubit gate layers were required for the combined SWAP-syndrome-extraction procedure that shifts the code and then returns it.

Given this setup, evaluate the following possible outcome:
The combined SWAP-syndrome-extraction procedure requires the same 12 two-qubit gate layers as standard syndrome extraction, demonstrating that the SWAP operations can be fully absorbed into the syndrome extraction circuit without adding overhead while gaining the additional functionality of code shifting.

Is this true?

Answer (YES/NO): YES